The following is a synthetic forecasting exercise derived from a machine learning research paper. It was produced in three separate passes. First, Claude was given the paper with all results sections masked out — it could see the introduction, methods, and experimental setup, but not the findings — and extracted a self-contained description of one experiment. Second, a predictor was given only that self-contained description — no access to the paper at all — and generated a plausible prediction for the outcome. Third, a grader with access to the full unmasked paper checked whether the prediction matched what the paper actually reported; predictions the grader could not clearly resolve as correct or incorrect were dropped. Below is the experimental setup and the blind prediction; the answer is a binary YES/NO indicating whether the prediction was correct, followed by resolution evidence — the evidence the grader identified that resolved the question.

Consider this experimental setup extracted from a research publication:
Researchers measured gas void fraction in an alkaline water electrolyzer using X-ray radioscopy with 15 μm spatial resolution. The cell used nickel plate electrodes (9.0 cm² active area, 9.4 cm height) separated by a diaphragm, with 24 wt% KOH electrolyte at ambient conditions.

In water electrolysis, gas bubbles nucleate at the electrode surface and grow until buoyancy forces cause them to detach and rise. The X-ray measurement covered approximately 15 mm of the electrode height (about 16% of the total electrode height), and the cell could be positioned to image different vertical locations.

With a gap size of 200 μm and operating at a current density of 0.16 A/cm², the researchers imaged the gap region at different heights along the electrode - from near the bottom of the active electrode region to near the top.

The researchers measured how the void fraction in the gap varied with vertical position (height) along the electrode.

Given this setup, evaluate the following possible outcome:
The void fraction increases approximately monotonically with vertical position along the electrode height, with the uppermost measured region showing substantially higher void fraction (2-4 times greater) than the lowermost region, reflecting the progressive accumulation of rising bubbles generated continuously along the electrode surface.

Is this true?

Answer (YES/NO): NO